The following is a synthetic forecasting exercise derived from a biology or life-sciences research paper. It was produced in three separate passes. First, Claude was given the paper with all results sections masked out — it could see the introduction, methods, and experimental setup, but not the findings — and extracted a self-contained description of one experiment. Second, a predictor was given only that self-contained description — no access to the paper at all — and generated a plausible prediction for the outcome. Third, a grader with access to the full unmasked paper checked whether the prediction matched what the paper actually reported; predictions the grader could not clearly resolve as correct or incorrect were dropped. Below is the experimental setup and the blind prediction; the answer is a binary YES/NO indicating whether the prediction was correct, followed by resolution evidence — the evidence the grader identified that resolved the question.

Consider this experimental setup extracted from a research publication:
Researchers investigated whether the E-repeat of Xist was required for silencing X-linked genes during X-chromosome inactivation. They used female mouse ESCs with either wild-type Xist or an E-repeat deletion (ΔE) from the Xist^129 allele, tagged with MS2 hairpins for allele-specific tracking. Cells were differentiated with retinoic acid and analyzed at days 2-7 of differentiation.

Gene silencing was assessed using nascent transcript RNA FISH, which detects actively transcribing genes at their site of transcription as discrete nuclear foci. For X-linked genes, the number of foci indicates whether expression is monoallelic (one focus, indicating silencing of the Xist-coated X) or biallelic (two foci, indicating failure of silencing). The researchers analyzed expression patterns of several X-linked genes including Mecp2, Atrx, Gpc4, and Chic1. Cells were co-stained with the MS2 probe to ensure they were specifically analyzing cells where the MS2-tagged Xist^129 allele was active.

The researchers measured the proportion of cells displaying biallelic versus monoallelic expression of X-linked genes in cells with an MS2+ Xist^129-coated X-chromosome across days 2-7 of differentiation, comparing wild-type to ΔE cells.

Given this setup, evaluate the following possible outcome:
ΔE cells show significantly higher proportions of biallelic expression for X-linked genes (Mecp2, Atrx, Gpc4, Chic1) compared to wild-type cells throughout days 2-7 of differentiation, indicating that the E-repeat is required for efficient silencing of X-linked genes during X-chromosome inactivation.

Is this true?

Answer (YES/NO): NO